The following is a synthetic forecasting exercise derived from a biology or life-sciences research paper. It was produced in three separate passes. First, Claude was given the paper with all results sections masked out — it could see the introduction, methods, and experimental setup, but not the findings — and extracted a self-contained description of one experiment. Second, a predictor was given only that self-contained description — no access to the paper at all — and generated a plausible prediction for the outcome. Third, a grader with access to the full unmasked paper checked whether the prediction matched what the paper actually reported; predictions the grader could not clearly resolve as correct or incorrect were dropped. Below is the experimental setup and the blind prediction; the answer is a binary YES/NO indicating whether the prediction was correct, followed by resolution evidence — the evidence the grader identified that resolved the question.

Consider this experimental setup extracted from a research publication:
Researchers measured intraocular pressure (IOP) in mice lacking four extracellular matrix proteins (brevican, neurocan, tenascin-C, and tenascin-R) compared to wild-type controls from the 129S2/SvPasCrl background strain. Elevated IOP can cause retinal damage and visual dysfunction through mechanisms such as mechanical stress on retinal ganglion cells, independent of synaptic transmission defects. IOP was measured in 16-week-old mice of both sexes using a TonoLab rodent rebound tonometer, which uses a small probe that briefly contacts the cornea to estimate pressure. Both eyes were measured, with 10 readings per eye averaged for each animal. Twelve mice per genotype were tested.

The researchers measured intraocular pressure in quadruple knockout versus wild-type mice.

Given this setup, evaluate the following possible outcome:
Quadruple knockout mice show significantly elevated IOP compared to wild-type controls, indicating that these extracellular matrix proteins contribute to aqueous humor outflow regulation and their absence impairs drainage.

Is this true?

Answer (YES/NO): NO